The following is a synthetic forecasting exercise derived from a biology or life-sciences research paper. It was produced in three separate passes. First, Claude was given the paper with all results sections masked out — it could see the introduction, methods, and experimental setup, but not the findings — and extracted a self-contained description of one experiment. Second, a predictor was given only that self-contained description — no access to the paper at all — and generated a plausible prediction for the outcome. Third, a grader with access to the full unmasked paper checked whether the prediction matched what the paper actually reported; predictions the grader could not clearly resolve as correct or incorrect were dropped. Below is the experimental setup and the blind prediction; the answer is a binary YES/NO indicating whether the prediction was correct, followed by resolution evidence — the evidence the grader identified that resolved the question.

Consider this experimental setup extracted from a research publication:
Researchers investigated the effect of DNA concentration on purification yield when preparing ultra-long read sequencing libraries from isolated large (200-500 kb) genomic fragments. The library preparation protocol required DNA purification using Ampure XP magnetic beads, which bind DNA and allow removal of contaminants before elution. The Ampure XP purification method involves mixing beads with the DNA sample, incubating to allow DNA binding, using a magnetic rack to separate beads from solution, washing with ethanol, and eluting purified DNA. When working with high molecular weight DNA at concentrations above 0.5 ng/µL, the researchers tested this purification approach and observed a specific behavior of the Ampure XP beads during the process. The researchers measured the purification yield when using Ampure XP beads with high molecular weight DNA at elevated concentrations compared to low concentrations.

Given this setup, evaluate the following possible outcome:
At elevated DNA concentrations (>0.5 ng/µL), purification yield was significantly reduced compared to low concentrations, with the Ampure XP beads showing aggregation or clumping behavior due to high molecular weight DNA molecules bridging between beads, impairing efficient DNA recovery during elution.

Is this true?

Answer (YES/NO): YES